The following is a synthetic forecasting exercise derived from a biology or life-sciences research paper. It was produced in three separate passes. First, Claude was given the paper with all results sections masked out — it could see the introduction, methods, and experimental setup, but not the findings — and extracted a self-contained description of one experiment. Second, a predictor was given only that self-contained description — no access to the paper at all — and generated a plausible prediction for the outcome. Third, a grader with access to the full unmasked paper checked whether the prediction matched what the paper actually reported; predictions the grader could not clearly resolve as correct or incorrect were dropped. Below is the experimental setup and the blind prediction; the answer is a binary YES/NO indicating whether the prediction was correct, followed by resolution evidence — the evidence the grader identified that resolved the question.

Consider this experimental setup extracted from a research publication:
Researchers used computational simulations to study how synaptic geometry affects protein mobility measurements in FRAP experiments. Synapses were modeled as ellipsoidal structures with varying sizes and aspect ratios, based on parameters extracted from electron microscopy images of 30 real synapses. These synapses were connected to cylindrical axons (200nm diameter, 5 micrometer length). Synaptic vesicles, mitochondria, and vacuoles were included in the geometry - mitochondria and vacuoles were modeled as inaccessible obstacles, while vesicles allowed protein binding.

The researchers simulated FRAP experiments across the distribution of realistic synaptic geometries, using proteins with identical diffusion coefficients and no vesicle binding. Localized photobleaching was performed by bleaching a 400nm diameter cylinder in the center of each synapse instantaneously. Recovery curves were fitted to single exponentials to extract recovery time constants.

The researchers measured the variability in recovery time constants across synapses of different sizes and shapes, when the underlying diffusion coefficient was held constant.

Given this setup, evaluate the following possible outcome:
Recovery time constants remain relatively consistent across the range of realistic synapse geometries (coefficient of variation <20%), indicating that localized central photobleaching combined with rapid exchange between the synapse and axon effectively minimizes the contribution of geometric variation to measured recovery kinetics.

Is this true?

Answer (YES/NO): NO